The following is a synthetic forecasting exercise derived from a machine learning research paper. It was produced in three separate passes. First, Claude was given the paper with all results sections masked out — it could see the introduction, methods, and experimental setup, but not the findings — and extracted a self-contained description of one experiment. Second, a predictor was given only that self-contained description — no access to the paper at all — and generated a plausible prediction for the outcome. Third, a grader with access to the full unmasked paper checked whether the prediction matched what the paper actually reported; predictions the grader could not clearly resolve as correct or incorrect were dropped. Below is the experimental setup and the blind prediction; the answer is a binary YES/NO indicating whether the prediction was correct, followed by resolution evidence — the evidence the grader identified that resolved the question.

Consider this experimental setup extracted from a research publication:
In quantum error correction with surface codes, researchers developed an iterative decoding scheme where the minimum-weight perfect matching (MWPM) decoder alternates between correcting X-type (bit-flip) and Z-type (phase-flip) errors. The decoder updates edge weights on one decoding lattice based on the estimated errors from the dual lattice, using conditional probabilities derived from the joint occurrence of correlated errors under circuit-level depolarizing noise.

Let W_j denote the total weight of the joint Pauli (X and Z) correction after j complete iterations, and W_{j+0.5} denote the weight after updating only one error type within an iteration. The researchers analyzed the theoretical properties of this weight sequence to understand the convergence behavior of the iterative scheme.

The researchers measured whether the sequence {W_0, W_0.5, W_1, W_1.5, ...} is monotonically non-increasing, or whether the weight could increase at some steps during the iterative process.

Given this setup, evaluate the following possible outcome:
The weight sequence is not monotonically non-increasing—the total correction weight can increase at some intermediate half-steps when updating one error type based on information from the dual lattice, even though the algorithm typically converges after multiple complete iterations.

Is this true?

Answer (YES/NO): NO